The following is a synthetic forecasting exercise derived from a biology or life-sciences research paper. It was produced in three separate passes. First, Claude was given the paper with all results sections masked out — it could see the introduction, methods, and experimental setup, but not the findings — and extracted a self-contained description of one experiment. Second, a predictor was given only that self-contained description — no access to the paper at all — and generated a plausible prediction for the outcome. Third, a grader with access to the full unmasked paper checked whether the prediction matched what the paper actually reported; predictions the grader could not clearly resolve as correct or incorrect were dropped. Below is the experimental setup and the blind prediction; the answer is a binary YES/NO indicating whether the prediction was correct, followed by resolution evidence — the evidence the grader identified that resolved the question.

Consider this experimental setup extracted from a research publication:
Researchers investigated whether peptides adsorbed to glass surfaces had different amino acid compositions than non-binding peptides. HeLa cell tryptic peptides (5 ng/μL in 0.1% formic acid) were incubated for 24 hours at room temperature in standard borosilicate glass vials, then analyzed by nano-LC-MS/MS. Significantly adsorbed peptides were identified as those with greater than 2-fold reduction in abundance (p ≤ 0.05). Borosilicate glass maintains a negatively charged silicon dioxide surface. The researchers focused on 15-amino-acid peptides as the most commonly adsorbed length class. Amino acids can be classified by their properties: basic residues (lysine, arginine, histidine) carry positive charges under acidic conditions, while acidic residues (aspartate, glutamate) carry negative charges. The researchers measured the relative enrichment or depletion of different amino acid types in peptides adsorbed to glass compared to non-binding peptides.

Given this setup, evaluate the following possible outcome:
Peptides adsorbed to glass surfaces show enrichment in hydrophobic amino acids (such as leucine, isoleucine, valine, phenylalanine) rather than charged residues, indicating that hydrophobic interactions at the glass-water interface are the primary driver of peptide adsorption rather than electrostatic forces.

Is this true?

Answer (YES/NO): NO